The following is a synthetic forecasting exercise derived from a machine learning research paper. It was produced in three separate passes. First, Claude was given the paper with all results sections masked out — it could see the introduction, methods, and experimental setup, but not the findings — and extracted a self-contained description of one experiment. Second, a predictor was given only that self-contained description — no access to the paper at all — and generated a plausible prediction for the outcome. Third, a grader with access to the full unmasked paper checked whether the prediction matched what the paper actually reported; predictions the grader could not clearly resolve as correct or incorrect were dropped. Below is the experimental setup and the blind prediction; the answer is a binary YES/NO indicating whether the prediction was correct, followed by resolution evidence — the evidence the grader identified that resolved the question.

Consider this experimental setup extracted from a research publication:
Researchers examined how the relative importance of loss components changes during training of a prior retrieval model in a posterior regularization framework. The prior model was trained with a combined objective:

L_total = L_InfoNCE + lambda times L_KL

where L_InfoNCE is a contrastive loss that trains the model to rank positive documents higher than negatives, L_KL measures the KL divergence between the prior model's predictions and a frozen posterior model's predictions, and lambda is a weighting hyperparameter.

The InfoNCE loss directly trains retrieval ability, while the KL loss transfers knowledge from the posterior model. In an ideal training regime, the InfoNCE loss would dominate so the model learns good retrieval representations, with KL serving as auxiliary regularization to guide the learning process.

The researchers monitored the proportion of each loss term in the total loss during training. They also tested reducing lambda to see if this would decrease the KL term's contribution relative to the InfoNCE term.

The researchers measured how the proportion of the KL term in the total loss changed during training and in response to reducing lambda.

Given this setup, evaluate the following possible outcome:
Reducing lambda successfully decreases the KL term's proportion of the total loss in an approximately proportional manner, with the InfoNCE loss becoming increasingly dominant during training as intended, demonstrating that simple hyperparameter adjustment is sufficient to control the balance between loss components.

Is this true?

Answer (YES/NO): NO